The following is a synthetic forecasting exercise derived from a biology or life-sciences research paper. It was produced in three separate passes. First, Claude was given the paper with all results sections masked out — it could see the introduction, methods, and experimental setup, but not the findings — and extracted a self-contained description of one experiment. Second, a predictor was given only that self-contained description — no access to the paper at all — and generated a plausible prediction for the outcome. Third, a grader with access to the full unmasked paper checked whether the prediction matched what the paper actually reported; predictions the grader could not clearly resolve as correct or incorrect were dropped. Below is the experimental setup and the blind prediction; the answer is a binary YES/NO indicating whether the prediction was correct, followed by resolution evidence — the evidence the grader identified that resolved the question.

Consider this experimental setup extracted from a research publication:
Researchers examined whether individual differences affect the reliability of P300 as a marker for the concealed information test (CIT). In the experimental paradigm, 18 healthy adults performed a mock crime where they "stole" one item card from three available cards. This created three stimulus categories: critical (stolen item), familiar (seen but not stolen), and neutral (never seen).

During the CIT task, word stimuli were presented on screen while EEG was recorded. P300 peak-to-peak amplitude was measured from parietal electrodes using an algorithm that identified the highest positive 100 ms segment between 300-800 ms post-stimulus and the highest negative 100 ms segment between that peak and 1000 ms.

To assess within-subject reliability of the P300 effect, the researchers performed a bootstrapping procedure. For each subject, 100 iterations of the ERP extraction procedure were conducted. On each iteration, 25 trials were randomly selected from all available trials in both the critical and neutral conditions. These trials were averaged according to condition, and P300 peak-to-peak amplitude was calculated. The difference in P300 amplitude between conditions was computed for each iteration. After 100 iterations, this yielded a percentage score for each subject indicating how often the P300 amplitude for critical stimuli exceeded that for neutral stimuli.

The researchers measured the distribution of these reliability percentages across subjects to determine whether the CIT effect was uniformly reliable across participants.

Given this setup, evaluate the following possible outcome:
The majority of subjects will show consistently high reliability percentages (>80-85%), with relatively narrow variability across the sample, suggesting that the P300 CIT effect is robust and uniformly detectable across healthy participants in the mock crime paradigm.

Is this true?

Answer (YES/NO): NO